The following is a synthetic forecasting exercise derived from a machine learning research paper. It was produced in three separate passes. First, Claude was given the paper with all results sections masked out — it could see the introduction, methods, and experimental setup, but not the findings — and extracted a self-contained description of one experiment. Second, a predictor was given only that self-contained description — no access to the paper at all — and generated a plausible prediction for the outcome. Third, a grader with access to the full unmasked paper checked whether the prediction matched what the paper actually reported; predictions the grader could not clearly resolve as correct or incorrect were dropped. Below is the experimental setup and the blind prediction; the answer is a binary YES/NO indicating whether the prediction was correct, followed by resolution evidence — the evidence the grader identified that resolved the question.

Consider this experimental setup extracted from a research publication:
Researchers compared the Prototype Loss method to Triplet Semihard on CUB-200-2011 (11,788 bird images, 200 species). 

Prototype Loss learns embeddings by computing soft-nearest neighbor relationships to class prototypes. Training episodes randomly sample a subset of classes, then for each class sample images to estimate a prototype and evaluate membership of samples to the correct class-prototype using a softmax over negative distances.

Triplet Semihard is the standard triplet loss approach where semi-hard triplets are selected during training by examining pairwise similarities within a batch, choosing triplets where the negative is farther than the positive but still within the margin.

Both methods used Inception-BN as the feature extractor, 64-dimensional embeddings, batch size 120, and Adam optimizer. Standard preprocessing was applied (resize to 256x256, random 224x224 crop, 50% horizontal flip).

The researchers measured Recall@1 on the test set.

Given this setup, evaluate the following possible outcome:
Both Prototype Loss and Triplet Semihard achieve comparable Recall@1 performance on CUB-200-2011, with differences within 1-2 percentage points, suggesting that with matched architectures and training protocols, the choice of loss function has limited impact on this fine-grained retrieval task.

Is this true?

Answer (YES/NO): NO